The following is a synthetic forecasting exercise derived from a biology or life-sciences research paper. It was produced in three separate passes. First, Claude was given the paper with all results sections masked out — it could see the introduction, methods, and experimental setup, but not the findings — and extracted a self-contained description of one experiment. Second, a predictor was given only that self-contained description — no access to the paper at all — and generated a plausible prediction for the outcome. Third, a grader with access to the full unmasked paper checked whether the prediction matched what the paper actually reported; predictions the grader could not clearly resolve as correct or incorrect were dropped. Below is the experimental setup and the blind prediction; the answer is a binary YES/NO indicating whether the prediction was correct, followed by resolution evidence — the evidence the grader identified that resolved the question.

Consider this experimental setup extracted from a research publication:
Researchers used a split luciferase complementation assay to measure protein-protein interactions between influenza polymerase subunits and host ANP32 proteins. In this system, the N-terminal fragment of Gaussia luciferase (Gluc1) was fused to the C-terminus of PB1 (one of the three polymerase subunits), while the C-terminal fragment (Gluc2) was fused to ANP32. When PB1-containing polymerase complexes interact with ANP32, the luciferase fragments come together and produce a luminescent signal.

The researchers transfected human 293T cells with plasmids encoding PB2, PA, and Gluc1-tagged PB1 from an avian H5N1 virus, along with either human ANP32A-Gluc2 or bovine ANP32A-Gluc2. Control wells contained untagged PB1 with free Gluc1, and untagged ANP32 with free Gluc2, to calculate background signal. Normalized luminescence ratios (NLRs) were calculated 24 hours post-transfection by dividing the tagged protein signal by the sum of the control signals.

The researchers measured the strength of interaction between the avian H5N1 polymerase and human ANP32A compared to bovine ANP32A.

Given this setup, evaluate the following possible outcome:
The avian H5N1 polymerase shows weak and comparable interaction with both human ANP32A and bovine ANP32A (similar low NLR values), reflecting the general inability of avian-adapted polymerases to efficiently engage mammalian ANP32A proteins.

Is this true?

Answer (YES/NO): YES